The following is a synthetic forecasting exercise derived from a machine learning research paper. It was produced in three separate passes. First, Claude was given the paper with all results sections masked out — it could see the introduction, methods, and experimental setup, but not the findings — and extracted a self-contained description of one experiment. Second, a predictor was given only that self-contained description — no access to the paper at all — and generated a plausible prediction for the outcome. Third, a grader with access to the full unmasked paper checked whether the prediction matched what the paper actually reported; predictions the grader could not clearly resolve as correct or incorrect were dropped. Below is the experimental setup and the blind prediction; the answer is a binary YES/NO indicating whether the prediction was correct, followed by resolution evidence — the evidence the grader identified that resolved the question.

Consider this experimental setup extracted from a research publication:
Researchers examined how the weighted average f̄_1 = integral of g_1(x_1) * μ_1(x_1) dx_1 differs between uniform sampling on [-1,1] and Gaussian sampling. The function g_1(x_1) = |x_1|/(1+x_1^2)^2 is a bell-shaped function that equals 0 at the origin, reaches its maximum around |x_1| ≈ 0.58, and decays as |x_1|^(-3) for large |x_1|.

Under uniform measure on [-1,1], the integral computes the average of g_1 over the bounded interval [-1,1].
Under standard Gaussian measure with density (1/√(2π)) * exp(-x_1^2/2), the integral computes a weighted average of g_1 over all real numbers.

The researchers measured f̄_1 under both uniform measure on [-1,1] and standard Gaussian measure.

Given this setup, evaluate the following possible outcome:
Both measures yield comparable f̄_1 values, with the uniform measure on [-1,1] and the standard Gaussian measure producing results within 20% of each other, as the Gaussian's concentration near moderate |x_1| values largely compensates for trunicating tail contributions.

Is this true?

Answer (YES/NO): YES